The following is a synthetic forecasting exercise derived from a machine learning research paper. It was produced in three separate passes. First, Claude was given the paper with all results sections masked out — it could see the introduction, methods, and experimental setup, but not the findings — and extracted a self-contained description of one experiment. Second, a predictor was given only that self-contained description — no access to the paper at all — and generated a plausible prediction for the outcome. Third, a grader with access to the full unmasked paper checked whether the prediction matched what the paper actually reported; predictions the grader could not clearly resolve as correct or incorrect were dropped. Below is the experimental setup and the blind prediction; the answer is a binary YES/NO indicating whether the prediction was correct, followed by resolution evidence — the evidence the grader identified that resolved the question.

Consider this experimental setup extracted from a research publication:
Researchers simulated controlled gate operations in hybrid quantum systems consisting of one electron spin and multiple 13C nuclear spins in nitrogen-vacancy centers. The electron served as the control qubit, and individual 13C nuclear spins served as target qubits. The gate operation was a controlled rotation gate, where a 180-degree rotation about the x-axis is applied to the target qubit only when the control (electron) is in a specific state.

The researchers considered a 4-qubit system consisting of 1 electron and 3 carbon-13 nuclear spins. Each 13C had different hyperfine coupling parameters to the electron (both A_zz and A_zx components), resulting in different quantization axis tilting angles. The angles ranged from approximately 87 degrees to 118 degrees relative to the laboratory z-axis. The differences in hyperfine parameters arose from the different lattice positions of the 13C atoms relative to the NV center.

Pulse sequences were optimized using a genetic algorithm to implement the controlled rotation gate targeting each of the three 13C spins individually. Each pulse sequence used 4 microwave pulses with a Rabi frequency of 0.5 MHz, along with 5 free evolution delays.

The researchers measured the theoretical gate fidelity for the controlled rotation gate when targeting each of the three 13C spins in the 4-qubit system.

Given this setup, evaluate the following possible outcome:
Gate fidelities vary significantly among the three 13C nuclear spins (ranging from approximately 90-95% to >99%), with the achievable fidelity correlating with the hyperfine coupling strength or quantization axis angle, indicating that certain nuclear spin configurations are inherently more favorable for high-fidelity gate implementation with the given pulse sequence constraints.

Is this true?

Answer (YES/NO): NO